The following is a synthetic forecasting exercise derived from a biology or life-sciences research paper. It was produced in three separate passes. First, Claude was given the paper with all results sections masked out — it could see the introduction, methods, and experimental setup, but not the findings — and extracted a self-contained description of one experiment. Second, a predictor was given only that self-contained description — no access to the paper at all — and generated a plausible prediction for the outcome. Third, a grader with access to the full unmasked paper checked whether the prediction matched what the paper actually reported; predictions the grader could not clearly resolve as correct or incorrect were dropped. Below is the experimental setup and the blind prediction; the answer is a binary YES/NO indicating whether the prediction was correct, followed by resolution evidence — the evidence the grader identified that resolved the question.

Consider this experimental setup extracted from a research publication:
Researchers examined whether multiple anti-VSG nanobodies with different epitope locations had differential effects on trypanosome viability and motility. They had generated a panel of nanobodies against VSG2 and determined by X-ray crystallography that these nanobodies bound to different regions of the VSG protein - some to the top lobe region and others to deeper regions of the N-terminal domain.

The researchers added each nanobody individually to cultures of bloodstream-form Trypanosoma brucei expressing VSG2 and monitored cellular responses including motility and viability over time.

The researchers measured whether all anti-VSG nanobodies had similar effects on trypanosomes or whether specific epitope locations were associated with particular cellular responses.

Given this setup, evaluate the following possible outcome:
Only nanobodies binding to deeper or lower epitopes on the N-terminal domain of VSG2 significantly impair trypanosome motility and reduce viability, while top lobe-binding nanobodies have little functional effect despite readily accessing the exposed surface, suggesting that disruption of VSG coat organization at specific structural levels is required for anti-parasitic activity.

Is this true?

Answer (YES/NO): NO